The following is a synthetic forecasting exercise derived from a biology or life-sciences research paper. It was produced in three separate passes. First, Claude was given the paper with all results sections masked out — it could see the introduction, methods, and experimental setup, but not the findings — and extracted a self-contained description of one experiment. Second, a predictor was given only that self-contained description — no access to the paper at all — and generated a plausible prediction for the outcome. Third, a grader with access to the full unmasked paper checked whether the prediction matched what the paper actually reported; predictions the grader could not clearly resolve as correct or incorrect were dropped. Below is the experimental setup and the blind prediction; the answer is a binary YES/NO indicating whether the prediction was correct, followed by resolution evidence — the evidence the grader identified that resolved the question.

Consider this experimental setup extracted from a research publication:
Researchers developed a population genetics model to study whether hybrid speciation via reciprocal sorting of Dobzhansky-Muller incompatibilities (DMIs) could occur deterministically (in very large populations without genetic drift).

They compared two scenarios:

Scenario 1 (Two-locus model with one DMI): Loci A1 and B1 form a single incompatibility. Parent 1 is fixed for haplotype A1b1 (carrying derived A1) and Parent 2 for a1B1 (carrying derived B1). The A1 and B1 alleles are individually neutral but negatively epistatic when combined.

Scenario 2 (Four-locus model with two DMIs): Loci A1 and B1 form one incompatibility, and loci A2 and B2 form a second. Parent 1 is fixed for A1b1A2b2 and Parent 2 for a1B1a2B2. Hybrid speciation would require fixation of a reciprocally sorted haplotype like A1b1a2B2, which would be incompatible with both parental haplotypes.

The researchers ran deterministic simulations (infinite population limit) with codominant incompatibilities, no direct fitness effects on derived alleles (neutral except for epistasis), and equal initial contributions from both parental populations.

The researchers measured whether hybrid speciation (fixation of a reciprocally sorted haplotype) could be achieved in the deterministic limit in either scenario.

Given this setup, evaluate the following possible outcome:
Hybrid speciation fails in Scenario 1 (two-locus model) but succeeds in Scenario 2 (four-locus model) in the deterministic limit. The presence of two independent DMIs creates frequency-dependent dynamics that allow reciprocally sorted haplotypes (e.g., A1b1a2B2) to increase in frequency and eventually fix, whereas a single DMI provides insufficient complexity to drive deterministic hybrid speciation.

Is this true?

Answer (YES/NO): YES